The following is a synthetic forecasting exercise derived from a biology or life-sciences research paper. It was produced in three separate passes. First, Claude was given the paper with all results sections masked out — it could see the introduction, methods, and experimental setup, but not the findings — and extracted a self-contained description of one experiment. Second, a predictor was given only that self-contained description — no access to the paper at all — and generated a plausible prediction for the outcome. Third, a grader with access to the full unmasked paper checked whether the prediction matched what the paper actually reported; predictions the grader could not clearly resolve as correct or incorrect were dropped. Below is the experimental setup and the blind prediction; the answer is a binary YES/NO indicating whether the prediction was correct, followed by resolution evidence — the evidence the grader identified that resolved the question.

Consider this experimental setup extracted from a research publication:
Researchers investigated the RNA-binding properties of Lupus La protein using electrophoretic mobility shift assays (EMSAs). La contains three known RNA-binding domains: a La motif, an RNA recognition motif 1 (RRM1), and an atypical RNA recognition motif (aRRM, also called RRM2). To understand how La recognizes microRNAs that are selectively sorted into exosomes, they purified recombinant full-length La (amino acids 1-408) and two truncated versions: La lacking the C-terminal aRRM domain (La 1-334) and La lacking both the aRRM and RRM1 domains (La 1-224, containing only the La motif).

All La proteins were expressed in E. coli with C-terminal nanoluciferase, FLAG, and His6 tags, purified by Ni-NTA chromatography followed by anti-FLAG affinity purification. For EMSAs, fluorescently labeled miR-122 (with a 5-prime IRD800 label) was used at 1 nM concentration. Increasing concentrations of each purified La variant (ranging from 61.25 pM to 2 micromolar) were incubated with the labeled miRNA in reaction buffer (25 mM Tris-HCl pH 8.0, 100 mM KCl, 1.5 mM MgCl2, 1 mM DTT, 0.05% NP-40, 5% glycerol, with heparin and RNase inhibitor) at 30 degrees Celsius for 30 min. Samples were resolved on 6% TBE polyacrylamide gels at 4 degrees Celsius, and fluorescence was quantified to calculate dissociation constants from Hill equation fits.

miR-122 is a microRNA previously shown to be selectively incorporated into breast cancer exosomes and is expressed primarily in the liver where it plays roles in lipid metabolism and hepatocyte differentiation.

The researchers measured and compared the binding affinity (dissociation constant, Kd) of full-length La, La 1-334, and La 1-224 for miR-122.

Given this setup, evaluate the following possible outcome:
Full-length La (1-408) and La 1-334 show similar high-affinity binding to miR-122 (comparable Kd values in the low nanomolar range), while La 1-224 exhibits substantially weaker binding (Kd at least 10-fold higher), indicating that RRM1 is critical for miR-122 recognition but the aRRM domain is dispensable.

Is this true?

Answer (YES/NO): NO